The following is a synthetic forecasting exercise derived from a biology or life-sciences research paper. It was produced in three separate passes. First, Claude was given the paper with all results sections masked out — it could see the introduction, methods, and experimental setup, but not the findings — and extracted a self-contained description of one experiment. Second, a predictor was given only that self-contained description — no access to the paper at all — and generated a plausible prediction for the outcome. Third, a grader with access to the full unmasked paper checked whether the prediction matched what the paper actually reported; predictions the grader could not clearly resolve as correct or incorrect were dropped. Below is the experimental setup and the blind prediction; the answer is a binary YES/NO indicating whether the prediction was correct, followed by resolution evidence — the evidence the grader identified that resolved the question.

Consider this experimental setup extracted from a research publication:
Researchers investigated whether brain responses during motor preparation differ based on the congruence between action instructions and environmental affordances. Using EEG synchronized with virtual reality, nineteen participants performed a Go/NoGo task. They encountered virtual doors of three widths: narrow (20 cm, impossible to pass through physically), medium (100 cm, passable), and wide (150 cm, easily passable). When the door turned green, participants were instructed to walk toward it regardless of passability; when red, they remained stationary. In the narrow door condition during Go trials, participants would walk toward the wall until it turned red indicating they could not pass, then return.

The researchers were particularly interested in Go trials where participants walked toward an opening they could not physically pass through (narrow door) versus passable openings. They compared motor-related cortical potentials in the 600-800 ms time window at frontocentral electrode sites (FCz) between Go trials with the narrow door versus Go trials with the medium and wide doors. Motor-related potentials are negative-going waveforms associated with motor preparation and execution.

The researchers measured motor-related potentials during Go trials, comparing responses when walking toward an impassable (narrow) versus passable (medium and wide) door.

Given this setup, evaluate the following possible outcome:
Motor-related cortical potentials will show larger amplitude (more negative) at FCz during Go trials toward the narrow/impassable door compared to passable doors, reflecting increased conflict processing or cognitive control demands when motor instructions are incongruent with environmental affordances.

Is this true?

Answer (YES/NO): YES